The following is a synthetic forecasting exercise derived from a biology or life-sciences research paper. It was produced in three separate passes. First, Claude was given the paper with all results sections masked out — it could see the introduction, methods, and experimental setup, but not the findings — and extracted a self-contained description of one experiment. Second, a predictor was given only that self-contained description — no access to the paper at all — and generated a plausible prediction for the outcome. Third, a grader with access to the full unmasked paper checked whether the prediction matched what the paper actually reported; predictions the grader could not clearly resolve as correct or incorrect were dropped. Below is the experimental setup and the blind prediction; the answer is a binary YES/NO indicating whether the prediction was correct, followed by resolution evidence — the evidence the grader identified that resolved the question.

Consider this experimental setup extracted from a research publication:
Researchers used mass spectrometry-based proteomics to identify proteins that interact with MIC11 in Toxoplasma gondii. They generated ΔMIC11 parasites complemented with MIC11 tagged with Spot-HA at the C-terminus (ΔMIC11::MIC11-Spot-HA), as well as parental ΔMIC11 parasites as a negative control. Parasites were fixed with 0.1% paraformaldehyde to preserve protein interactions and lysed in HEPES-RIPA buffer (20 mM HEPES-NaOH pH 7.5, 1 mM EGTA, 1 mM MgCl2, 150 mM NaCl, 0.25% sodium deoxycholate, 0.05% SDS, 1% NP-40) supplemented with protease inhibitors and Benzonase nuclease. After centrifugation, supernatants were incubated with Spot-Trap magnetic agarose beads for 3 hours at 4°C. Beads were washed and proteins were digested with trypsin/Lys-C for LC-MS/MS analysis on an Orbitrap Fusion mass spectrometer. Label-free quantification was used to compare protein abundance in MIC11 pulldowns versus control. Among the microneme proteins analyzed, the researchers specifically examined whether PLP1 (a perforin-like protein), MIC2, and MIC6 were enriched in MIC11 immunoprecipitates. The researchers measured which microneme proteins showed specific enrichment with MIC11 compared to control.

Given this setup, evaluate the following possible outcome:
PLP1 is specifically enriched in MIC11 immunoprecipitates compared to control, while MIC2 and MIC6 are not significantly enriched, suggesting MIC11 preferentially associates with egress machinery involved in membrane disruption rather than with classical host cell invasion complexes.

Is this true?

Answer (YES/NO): YES